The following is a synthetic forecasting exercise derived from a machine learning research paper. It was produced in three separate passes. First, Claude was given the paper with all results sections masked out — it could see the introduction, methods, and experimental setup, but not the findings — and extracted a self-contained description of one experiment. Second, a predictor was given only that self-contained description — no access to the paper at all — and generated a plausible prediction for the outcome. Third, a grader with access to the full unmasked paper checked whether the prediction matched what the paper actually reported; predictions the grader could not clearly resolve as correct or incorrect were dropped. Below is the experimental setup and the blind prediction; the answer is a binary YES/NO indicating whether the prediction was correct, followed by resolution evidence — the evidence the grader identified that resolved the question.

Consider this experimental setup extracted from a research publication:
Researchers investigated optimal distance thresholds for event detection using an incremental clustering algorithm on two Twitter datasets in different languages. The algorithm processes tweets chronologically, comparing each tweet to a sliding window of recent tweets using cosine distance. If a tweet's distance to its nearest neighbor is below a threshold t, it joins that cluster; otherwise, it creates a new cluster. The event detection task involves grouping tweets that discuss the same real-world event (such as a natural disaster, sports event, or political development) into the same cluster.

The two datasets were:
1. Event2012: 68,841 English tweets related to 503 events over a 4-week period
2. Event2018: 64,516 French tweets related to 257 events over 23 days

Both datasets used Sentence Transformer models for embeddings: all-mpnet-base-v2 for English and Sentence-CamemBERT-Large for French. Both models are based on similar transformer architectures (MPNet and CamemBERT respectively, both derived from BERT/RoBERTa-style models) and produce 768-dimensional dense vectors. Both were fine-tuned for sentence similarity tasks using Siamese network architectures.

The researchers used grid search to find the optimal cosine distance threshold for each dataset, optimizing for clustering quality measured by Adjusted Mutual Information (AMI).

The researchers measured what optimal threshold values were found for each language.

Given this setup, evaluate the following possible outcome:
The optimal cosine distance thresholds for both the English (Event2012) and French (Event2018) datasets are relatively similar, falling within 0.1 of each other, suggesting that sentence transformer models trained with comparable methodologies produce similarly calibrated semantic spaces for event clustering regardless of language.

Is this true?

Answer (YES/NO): YES